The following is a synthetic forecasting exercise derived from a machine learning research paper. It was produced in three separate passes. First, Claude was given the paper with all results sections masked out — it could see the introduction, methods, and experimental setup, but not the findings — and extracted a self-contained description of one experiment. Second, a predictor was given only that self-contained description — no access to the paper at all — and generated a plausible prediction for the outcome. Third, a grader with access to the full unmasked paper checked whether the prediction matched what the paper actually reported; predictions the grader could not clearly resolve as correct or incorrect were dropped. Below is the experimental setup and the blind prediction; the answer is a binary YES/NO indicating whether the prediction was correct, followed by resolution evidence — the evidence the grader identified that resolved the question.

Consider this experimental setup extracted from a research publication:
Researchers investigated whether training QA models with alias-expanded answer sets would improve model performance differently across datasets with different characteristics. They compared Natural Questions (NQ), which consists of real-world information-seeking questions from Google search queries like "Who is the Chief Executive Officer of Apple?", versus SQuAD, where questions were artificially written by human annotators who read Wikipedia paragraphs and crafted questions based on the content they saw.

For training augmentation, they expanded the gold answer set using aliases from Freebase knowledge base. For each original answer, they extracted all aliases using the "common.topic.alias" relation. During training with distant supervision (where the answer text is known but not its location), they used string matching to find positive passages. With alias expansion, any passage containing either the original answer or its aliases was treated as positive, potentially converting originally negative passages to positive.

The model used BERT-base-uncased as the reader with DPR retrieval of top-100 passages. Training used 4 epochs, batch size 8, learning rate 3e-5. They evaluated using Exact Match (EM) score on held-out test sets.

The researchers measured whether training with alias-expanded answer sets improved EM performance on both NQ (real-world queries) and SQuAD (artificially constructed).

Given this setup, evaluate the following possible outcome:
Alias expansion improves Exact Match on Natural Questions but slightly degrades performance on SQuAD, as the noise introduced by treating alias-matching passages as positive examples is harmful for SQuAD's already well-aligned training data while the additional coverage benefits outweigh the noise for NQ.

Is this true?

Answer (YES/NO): YES